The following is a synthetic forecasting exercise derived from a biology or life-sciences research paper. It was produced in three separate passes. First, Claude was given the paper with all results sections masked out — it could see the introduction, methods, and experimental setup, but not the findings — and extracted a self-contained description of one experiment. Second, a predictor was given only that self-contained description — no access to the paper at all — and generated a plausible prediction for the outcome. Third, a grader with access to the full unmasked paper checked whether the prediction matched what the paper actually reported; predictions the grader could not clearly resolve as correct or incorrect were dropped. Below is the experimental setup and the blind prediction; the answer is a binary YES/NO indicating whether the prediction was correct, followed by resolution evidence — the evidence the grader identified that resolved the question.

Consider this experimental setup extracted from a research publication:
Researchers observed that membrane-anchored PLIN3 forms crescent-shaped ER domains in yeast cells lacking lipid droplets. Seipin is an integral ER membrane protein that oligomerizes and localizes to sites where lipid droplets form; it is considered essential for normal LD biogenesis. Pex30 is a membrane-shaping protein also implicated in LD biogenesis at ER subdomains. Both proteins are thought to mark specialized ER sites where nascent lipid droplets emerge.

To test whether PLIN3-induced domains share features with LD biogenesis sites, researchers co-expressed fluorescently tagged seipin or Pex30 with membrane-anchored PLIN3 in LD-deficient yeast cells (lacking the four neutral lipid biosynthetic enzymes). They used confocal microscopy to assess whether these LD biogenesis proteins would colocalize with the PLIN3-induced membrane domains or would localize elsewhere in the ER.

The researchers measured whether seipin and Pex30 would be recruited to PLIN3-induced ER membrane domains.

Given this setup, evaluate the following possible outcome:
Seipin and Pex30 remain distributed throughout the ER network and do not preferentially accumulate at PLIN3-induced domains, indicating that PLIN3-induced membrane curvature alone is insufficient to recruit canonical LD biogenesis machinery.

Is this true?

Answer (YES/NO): NO